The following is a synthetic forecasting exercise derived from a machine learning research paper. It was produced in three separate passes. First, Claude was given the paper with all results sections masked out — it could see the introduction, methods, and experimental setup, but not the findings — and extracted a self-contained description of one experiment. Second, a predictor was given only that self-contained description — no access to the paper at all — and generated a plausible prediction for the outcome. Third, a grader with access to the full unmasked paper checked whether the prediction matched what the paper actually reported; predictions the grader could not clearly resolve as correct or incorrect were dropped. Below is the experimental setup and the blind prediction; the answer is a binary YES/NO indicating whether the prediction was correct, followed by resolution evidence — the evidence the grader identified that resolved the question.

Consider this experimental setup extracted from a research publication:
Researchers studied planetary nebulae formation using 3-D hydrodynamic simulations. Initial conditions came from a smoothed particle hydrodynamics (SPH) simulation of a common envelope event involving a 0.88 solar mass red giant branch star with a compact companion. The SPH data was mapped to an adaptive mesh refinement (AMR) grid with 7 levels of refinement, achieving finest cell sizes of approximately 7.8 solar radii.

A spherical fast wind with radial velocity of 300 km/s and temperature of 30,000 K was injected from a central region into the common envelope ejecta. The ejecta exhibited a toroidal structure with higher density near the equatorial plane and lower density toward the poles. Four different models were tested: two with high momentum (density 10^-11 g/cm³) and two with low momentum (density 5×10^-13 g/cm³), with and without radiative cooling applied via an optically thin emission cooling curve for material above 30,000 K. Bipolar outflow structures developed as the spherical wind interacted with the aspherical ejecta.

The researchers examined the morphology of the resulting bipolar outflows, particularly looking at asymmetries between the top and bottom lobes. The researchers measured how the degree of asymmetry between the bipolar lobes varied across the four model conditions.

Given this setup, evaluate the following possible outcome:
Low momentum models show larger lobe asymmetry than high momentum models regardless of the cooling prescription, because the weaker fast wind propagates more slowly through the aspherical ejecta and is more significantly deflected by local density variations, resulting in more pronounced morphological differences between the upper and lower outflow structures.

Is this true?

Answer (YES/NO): YES